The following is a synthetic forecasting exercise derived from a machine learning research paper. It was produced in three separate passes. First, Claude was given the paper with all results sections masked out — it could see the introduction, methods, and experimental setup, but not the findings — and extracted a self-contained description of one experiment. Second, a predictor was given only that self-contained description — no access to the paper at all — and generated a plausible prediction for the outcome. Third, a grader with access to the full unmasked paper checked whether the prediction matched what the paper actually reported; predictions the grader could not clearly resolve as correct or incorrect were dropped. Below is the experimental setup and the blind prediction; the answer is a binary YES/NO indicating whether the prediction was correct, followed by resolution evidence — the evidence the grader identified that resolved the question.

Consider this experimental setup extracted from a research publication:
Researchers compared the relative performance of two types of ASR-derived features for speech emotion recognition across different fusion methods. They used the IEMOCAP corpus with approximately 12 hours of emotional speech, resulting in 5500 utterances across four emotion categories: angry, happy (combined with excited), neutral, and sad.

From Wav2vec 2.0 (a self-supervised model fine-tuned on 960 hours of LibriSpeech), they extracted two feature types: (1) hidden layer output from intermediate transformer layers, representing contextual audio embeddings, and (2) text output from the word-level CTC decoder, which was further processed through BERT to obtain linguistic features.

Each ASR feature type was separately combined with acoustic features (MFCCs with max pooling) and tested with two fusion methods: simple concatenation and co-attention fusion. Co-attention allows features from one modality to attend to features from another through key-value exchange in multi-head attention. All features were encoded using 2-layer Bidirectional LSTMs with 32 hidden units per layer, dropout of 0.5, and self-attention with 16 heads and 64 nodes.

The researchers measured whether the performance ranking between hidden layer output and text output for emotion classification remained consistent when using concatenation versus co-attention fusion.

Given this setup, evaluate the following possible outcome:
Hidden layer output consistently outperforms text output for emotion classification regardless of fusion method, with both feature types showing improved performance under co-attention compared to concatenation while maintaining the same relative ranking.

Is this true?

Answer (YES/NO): NO